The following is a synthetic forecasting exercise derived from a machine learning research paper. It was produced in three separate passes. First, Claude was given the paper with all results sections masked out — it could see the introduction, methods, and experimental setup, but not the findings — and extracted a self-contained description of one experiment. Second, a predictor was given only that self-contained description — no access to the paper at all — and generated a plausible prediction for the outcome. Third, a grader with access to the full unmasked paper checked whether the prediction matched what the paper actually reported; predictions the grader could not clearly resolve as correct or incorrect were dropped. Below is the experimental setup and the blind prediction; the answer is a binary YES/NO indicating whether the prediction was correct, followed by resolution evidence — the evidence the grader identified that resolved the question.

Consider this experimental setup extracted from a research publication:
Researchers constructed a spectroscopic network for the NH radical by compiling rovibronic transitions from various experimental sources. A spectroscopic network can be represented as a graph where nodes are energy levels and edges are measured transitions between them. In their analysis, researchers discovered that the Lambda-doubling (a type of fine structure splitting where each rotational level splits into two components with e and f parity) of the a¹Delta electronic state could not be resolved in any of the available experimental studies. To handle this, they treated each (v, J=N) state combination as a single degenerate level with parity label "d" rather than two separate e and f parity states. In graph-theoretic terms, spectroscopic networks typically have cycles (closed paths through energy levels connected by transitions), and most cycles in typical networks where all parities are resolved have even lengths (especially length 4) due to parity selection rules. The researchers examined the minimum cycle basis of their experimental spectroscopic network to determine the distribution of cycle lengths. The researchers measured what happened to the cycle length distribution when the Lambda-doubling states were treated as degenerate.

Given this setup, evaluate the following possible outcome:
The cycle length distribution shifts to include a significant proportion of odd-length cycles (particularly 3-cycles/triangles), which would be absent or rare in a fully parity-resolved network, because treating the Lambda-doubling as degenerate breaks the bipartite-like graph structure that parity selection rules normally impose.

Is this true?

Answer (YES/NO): YES